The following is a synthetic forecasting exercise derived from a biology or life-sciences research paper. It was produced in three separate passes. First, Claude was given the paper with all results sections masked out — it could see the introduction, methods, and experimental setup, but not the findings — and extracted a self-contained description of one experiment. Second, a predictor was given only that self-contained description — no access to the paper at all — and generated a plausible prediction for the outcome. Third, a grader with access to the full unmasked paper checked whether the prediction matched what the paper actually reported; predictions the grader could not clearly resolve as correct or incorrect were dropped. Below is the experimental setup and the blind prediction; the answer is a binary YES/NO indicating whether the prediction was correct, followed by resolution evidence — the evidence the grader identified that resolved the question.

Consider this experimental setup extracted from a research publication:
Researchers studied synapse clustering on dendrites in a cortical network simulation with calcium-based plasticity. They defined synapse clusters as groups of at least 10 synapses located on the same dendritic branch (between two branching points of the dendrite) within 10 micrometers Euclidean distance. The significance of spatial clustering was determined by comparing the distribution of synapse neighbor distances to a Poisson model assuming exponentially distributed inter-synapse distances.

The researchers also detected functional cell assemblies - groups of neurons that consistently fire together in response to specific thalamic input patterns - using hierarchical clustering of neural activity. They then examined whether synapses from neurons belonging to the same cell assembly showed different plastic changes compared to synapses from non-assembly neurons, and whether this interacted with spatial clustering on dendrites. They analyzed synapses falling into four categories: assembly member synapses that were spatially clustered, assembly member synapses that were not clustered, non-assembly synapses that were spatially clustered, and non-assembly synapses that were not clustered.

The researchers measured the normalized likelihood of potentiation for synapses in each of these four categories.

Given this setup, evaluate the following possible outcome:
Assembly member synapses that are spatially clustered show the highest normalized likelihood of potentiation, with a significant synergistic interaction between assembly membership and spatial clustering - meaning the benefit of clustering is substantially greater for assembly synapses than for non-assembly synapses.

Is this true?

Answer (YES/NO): NO